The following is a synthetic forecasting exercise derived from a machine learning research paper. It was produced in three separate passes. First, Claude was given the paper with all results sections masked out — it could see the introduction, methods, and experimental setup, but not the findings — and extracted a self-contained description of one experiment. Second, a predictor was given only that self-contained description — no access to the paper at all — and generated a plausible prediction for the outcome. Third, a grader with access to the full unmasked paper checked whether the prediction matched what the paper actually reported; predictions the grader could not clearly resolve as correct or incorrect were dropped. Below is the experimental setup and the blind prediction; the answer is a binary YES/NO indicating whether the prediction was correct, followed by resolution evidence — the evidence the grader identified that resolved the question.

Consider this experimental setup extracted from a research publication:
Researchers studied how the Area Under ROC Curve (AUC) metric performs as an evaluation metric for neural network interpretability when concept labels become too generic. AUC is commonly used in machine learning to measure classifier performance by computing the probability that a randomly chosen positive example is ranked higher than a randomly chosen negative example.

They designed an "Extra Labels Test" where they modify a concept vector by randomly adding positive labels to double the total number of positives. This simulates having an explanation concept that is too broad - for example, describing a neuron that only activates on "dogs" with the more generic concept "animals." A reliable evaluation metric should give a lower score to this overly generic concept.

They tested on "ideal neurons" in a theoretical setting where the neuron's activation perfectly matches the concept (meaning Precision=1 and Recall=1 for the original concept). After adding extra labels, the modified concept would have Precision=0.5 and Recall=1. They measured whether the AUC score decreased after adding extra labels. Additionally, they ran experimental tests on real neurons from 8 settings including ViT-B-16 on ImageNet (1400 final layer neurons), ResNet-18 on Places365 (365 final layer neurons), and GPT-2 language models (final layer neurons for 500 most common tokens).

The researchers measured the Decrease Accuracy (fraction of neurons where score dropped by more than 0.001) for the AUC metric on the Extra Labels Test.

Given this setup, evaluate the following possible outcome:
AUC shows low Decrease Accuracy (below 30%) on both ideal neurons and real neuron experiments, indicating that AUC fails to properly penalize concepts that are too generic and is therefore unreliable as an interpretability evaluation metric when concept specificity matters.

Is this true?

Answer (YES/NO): NO